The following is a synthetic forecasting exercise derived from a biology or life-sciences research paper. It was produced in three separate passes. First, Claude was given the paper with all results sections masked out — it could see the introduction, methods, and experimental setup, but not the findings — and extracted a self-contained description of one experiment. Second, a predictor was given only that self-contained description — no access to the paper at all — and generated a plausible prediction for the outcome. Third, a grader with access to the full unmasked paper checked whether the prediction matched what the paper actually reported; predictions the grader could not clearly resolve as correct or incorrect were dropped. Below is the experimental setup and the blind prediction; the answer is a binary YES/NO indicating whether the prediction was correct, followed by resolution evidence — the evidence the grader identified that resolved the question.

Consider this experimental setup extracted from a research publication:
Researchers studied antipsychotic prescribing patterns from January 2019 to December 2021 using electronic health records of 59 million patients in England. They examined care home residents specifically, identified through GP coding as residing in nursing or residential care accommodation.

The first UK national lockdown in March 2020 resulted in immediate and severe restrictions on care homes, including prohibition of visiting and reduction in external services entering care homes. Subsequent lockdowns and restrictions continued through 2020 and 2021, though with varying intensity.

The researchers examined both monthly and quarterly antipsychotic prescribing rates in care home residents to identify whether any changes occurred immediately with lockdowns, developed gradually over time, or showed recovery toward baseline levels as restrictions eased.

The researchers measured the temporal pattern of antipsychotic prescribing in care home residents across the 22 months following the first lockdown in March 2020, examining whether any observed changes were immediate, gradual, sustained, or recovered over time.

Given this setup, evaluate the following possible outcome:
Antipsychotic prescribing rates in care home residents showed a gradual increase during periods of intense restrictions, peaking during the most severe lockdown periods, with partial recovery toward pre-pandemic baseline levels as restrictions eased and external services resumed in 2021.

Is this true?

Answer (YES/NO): NO